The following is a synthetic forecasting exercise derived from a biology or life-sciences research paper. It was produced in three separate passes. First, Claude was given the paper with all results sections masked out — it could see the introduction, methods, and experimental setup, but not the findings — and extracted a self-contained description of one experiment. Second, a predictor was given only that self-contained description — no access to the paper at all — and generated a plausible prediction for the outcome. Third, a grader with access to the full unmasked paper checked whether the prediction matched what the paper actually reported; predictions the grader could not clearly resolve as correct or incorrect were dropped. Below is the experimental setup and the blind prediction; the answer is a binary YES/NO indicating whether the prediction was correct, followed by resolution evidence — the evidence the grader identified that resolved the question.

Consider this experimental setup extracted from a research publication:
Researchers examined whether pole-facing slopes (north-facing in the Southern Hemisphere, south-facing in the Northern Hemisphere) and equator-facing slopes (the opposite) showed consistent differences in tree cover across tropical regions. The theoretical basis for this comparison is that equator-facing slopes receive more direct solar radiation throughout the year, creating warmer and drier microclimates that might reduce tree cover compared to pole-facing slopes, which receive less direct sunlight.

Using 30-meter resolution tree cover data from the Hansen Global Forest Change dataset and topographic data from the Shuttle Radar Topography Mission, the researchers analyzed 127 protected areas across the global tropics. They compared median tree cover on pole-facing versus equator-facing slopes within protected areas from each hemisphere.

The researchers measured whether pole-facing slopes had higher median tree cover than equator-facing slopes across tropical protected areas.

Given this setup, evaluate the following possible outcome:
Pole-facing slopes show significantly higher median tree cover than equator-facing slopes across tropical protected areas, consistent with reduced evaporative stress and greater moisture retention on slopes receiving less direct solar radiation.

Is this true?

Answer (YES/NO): YES